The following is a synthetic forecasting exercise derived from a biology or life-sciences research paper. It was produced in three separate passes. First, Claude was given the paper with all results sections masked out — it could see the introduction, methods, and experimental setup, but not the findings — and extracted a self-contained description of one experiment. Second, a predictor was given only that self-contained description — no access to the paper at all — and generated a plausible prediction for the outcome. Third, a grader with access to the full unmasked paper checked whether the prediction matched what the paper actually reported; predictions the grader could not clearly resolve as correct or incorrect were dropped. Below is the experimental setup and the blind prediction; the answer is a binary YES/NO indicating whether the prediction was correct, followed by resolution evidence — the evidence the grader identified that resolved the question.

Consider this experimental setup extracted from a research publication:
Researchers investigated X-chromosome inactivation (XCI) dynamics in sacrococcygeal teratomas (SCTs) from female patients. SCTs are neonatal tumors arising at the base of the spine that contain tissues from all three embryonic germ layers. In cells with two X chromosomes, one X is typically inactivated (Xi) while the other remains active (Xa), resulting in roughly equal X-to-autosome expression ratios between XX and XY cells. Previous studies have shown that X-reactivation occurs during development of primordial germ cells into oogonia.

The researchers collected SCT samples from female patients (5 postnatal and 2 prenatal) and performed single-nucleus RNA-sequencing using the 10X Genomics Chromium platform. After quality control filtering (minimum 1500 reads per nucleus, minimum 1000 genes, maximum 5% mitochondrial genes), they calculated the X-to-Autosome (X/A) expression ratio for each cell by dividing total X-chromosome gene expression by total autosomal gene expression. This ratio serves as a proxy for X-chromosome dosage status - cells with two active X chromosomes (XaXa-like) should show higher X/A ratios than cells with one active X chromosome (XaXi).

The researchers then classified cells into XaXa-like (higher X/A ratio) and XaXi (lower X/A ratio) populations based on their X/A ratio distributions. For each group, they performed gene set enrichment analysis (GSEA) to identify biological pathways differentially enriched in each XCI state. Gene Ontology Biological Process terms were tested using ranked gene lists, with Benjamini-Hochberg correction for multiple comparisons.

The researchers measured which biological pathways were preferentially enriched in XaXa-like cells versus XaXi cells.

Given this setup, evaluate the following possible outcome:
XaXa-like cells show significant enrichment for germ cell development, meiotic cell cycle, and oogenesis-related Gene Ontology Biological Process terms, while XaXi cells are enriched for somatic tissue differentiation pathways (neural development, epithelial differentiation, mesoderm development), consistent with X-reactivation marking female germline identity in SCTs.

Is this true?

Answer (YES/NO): NO